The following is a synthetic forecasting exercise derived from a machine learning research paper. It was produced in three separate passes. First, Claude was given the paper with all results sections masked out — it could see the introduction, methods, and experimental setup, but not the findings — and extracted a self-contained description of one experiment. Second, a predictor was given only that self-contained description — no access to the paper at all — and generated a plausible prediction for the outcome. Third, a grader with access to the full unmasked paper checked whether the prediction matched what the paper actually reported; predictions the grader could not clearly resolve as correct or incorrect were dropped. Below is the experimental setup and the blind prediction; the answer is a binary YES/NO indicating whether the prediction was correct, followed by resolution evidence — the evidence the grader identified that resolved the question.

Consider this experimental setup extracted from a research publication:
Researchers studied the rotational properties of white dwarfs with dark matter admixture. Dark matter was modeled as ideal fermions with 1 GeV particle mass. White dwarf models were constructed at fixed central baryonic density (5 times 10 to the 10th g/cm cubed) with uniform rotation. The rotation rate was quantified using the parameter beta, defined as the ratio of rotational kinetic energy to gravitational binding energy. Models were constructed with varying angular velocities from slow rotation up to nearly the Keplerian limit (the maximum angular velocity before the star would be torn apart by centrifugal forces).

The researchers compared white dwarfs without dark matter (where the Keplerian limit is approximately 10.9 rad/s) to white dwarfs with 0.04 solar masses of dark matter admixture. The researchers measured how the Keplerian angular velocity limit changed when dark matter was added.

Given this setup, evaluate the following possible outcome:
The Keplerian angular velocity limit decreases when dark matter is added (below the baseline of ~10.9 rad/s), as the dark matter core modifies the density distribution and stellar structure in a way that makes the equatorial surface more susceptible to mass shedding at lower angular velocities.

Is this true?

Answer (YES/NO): YES